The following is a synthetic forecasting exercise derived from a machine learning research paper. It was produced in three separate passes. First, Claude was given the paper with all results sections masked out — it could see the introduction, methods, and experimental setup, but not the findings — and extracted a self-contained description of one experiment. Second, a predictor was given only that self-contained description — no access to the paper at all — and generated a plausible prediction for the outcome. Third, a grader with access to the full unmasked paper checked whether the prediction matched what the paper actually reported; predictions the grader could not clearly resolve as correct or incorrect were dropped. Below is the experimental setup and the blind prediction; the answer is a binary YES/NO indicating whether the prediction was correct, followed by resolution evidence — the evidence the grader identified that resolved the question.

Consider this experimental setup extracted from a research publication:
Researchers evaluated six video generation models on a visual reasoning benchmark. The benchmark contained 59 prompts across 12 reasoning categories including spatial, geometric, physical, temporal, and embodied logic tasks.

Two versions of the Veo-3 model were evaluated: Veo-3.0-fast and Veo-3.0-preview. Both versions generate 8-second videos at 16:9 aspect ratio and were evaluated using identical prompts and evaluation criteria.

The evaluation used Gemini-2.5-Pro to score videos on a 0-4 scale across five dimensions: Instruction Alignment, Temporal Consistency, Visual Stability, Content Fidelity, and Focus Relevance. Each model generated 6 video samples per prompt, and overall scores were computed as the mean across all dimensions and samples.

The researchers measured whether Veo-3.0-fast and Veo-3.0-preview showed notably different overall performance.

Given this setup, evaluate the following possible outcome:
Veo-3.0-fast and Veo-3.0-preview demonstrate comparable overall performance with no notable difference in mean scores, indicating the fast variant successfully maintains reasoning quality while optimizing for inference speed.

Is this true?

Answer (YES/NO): YES